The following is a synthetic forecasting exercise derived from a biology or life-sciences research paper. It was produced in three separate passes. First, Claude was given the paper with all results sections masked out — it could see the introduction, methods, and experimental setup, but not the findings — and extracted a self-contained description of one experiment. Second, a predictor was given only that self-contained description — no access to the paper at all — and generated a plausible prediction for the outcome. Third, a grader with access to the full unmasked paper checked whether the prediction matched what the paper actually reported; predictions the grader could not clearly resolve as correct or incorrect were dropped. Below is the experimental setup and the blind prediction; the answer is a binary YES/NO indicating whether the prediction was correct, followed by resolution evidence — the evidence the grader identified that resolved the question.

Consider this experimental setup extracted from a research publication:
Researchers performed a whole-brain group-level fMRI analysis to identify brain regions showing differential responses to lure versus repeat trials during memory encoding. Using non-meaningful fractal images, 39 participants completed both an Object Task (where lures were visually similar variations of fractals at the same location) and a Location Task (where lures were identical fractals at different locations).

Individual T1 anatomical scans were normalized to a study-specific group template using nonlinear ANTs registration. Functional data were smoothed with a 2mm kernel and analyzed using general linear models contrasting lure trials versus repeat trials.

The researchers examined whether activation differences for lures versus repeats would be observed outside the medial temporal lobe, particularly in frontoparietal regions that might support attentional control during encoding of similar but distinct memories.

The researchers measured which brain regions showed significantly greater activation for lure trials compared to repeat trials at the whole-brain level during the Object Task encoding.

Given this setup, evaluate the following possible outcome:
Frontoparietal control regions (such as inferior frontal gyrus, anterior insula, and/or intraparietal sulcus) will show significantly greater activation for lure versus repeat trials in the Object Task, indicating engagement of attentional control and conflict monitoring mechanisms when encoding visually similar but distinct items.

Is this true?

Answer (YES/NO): YES